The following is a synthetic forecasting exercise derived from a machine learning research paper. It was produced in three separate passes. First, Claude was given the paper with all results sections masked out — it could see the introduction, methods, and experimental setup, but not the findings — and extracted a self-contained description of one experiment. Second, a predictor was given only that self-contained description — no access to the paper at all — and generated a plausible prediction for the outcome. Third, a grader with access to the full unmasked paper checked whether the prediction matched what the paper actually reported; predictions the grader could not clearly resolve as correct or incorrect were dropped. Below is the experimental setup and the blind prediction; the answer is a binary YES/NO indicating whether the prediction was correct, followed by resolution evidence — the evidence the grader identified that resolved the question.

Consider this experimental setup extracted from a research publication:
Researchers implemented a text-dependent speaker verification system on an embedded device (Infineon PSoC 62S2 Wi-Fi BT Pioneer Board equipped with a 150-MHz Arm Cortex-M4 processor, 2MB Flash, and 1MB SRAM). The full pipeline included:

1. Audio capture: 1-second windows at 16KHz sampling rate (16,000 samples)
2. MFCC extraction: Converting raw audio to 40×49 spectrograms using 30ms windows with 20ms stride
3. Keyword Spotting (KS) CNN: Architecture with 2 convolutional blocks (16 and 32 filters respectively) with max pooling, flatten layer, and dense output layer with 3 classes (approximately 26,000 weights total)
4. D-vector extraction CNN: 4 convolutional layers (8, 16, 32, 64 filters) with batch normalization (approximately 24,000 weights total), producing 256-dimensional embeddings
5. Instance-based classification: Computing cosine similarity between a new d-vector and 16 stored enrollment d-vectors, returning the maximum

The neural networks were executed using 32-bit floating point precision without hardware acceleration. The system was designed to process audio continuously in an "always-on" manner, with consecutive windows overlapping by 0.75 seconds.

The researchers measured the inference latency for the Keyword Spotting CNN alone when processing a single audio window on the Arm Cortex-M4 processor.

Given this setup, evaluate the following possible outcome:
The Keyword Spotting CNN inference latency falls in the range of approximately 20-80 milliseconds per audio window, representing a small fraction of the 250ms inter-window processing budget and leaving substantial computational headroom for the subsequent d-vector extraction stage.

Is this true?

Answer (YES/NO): NO